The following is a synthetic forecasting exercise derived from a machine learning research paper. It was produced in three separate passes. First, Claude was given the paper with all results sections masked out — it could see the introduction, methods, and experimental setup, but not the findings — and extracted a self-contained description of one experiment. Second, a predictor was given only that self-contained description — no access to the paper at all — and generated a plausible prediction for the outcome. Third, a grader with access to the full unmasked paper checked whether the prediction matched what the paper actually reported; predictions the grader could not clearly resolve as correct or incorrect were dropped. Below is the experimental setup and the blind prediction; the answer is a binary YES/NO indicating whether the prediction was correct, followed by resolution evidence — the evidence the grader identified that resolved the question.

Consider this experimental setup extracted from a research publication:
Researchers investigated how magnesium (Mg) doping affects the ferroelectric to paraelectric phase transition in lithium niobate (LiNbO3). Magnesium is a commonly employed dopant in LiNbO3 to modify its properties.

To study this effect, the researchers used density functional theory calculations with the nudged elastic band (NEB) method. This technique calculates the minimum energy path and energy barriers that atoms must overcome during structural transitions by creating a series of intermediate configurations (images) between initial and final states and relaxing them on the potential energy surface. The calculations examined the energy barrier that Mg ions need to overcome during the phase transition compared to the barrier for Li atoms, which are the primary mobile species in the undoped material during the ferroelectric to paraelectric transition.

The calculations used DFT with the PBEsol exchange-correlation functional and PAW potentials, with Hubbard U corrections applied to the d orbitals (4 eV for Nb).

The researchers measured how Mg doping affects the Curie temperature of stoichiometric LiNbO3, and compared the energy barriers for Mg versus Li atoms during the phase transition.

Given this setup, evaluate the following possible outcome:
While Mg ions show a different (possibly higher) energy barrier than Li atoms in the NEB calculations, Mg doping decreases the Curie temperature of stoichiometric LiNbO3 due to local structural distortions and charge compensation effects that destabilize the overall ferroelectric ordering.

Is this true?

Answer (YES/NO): NO